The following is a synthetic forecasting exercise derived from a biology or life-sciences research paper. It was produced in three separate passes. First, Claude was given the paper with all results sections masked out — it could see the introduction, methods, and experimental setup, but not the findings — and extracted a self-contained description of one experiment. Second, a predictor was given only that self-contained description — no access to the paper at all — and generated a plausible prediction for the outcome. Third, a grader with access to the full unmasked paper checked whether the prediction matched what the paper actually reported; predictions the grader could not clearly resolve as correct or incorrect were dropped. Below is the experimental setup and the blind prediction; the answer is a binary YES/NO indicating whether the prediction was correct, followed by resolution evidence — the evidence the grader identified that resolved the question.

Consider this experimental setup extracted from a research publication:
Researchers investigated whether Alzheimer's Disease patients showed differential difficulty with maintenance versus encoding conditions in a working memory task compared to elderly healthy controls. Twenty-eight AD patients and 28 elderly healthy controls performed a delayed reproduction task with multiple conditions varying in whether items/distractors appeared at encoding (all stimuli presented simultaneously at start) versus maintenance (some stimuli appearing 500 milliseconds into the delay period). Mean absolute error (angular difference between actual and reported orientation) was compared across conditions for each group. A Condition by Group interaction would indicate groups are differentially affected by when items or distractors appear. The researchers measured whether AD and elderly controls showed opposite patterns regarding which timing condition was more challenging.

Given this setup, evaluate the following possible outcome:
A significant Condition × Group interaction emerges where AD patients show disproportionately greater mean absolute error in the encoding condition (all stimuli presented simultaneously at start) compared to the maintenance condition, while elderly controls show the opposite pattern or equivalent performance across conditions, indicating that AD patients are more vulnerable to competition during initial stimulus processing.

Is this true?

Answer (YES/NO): NO